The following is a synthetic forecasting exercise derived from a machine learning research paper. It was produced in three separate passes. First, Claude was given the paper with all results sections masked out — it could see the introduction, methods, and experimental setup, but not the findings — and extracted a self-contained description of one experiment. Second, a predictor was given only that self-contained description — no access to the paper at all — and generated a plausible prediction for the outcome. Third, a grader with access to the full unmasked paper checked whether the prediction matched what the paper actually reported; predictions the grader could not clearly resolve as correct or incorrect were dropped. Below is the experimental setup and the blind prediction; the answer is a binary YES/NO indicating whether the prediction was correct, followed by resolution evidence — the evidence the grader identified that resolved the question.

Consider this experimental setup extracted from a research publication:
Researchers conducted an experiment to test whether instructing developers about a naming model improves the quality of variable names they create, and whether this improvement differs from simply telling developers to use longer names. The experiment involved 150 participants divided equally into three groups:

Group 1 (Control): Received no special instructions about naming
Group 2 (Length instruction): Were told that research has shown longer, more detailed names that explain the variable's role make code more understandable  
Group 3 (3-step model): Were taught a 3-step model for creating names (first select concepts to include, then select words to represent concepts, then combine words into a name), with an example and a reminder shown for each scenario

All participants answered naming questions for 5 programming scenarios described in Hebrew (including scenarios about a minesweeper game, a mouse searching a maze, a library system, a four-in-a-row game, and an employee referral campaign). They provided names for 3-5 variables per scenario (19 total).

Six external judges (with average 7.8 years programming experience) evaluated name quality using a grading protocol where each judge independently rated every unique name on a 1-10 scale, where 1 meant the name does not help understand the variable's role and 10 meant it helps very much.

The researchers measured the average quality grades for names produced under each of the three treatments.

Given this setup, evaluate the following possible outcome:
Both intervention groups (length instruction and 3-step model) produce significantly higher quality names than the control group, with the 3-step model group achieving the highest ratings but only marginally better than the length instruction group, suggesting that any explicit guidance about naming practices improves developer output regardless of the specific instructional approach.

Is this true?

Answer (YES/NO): NO